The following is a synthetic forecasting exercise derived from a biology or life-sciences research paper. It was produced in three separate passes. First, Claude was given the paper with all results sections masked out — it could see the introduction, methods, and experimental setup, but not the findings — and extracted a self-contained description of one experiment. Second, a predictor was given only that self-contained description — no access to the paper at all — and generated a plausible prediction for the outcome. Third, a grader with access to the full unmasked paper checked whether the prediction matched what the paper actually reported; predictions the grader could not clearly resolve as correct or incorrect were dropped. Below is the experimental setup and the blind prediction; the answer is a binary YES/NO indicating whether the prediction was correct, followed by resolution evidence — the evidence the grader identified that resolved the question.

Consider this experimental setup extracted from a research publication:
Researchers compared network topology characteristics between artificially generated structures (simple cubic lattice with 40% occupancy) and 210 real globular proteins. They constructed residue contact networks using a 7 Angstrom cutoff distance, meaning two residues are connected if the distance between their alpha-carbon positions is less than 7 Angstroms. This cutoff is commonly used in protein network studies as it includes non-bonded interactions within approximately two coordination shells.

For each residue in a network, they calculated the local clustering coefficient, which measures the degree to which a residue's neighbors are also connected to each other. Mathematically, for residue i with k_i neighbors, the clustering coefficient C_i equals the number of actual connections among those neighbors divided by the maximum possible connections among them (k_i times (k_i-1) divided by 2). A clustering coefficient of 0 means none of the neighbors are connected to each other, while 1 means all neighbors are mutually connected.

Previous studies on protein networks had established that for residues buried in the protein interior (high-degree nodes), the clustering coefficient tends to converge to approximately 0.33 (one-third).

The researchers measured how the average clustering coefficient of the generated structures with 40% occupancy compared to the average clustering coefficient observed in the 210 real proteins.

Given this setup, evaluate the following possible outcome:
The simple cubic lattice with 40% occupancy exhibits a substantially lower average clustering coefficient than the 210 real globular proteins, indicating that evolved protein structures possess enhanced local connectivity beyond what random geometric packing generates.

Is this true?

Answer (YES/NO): NO